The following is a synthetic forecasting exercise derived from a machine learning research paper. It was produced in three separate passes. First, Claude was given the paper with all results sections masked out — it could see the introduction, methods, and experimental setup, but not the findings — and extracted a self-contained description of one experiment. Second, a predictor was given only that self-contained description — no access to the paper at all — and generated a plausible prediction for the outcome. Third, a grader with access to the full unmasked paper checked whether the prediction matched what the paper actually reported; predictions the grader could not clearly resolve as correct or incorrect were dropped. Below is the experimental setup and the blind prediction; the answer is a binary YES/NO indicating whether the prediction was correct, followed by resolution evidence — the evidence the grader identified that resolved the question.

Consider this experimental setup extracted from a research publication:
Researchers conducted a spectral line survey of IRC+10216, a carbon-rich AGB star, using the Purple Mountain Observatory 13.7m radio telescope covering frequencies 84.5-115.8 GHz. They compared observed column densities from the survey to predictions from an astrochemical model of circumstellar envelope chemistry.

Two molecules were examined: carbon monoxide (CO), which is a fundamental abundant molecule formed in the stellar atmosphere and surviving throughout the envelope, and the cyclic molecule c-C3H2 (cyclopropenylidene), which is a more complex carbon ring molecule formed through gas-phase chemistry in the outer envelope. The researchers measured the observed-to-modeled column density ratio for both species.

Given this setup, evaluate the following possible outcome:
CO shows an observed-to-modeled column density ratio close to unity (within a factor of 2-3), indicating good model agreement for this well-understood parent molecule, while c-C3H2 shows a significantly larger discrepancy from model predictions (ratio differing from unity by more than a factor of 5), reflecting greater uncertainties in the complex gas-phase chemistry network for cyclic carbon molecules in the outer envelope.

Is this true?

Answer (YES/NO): NO